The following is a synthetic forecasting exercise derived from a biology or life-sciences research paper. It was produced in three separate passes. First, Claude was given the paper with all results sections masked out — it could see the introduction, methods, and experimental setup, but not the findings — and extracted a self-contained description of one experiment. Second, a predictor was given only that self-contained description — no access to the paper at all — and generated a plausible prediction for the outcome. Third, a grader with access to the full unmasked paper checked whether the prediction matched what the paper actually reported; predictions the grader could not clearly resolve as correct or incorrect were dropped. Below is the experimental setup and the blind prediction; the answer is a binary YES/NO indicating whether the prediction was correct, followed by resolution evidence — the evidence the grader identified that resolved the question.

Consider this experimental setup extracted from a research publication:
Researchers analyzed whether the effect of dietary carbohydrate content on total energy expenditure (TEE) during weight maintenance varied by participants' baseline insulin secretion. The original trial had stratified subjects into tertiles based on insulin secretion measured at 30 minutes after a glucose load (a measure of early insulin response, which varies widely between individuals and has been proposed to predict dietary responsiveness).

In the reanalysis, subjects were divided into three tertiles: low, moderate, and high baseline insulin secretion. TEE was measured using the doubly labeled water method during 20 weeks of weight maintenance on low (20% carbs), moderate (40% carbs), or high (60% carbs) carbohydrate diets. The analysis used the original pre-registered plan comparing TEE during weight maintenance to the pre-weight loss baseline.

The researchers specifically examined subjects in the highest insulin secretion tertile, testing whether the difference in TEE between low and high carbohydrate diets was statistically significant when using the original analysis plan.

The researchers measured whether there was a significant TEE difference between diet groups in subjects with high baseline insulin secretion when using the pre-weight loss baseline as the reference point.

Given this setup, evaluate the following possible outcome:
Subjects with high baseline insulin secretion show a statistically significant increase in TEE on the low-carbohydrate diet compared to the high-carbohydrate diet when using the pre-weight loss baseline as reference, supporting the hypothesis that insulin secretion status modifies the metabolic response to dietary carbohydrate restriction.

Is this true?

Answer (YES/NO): NO